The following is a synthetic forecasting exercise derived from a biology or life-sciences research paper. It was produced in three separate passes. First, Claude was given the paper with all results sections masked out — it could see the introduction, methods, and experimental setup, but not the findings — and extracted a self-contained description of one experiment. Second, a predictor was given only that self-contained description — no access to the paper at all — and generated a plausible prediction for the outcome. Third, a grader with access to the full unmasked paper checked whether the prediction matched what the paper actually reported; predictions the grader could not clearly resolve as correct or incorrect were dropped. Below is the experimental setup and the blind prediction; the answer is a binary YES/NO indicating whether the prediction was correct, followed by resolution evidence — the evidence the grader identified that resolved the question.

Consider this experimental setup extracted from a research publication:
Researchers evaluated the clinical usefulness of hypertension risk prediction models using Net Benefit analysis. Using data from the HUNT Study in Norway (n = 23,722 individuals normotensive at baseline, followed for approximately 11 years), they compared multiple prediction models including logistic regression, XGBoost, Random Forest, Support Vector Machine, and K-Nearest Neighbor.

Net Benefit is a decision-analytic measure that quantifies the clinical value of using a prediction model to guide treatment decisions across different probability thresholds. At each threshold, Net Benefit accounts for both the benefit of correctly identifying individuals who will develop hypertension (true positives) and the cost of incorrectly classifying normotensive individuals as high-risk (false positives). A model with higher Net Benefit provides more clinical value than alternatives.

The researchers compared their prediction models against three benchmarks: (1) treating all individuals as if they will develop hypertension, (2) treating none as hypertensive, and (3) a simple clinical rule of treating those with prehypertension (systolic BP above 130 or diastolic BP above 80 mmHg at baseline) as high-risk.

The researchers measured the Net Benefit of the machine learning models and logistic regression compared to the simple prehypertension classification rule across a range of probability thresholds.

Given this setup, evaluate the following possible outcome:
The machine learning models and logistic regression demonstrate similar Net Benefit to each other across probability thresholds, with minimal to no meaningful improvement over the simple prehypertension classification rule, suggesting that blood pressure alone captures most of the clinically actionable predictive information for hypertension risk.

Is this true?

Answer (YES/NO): NO